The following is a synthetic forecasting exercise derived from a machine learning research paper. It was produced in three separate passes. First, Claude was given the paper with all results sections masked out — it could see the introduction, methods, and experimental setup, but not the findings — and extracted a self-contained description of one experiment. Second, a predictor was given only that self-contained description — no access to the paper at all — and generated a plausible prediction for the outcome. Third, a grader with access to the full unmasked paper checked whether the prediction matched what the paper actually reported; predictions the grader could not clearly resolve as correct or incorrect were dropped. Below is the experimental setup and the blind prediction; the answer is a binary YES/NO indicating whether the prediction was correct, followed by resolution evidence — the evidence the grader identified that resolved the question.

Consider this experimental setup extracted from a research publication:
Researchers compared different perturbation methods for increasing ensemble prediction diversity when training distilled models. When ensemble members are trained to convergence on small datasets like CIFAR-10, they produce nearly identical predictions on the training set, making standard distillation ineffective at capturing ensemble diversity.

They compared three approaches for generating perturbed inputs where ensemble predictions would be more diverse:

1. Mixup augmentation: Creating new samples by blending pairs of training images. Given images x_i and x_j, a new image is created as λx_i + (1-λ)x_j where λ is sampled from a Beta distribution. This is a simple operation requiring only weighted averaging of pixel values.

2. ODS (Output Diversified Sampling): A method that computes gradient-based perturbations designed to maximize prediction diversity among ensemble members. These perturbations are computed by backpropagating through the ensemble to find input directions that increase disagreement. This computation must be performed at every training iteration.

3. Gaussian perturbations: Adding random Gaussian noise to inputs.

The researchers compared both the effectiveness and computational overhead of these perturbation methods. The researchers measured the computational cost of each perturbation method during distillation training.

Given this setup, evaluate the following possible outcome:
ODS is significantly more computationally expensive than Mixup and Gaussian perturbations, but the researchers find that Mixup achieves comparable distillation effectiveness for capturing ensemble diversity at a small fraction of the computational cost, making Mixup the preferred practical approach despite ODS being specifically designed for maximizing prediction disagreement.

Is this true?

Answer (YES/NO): NO